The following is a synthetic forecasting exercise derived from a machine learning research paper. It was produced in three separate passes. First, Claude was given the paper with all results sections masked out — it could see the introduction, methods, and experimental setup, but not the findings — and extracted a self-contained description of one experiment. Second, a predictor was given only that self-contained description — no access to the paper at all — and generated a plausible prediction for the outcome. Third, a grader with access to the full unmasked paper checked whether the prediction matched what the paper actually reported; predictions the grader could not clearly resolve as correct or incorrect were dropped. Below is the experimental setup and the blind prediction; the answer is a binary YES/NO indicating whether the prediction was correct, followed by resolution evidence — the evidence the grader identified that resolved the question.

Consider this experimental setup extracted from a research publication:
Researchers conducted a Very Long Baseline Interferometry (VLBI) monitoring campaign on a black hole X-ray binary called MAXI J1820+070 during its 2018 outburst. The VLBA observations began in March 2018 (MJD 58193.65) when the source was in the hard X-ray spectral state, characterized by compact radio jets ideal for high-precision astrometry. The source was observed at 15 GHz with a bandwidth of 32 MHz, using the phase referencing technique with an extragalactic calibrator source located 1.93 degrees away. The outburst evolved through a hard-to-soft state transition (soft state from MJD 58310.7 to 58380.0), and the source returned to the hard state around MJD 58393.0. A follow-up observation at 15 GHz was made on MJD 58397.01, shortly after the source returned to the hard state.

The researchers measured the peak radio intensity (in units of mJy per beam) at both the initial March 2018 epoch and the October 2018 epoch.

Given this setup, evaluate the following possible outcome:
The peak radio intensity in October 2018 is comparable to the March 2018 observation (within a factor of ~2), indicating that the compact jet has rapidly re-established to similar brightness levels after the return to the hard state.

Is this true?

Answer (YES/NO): NO